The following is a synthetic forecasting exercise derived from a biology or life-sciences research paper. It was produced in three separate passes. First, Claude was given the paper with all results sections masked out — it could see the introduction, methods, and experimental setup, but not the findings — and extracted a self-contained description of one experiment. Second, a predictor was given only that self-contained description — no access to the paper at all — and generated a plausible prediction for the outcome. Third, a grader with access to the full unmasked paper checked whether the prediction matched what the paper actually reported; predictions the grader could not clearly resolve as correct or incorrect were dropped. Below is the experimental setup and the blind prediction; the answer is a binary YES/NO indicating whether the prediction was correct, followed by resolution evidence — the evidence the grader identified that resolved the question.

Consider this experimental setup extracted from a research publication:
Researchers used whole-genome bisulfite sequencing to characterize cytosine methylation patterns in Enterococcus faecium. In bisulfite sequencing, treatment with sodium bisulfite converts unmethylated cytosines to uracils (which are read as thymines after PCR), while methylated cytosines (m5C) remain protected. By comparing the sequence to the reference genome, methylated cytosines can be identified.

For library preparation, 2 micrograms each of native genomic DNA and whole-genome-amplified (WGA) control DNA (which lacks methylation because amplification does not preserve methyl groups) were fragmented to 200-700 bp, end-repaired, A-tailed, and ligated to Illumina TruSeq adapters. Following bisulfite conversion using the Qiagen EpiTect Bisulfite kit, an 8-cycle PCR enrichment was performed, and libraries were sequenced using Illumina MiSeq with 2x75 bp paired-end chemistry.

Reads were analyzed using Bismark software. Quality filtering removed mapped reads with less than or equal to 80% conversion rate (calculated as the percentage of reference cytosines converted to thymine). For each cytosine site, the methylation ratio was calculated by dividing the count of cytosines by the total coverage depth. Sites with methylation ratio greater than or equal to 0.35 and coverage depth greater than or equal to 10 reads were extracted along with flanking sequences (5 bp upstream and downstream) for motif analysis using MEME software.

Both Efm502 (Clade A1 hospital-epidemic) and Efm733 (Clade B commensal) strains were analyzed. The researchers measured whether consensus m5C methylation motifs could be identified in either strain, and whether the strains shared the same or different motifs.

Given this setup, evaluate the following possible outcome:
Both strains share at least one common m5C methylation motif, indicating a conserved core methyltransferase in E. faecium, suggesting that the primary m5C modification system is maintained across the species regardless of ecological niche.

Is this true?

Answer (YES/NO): NO